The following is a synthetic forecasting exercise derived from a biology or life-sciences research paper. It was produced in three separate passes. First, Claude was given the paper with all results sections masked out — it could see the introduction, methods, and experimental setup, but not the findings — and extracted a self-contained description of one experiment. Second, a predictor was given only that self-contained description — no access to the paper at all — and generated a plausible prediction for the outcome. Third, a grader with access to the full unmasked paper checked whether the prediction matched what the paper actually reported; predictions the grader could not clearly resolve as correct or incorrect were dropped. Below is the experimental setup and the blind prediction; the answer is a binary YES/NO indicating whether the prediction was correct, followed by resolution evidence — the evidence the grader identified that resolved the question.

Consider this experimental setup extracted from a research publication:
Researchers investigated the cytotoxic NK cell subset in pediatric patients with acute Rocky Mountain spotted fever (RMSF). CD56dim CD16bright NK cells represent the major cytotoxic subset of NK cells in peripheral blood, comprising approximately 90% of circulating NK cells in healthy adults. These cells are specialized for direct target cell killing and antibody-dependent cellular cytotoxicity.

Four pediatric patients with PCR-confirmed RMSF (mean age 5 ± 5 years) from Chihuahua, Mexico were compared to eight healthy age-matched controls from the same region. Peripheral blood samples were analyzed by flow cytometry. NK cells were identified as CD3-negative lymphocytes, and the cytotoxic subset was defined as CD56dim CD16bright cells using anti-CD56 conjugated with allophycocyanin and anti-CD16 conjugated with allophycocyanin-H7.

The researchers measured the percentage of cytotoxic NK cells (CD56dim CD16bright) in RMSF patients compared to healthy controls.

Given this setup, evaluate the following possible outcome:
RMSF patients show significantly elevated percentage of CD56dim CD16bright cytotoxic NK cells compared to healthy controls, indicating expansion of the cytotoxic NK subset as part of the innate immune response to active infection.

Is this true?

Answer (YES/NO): NO